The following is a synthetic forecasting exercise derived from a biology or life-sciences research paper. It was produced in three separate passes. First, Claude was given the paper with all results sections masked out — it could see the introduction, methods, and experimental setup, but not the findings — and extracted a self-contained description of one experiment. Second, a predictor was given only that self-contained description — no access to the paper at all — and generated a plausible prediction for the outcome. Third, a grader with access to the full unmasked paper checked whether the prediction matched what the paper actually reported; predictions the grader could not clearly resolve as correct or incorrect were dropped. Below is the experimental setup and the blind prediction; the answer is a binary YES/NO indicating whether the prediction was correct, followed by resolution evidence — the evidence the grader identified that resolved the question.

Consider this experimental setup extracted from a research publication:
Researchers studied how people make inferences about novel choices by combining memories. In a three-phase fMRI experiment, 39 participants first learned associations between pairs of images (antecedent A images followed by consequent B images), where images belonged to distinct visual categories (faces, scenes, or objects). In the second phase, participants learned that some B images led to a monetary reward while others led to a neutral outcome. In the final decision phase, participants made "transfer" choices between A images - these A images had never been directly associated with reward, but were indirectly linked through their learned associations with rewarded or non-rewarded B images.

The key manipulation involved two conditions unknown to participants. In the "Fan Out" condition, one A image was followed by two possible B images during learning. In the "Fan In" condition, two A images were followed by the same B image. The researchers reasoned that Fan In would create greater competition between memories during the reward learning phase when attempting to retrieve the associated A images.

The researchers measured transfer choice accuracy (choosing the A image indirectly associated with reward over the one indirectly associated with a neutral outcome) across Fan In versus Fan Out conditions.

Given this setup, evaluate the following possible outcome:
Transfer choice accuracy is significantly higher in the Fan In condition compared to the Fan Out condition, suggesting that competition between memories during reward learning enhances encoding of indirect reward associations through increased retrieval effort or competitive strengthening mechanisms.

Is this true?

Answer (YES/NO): NO